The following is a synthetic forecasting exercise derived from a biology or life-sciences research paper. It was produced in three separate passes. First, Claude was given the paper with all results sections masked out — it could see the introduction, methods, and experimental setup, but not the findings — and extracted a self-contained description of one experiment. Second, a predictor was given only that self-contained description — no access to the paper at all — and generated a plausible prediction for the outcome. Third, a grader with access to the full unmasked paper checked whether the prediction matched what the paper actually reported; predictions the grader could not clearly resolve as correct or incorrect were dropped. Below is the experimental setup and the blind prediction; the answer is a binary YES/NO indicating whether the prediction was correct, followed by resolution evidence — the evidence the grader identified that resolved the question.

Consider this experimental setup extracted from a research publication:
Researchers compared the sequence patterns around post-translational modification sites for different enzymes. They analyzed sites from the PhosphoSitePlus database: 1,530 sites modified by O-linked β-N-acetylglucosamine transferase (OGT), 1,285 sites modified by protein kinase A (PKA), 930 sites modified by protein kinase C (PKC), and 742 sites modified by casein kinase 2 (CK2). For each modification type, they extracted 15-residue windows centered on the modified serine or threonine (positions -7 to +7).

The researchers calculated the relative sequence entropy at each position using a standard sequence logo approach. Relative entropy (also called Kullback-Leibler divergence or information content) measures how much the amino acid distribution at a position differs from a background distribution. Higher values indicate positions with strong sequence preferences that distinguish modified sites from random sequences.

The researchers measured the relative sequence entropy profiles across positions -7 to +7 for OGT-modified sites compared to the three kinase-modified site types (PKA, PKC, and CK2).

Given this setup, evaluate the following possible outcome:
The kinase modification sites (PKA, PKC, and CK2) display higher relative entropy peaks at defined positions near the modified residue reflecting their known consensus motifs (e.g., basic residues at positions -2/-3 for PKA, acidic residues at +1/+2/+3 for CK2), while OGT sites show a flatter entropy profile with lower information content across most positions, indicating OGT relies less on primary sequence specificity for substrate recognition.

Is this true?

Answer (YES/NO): YES